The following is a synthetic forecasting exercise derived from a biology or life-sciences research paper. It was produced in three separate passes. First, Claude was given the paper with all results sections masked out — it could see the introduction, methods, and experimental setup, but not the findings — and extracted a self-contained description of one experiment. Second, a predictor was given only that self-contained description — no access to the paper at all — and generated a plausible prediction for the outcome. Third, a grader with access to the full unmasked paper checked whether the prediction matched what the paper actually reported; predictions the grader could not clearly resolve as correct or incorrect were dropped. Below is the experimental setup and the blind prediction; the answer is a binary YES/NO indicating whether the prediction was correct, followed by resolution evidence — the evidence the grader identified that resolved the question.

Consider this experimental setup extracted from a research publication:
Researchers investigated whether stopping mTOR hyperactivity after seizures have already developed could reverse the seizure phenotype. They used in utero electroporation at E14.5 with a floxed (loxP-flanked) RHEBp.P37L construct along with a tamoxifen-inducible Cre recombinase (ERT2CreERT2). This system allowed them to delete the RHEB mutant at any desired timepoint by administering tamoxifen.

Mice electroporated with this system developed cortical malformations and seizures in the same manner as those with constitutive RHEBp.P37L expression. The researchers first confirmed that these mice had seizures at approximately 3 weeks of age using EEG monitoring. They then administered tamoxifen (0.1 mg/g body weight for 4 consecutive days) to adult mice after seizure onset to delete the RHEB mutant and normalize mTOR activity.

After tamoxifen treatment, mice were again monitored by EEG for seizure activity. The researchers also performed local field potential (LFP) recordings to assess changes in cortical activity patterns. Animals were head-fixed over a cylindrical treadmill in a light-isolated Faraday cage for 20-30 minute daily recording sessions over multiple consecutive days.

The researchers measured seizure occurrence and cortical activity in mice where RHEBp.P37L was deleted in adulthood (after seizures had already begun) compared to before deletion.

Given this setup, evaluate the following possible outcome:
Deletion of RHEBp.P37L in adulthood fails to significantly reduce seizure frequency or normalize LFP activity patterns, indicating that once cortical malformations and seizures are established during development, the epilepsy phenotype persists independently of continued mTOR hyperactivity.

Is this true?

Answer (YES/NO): NO